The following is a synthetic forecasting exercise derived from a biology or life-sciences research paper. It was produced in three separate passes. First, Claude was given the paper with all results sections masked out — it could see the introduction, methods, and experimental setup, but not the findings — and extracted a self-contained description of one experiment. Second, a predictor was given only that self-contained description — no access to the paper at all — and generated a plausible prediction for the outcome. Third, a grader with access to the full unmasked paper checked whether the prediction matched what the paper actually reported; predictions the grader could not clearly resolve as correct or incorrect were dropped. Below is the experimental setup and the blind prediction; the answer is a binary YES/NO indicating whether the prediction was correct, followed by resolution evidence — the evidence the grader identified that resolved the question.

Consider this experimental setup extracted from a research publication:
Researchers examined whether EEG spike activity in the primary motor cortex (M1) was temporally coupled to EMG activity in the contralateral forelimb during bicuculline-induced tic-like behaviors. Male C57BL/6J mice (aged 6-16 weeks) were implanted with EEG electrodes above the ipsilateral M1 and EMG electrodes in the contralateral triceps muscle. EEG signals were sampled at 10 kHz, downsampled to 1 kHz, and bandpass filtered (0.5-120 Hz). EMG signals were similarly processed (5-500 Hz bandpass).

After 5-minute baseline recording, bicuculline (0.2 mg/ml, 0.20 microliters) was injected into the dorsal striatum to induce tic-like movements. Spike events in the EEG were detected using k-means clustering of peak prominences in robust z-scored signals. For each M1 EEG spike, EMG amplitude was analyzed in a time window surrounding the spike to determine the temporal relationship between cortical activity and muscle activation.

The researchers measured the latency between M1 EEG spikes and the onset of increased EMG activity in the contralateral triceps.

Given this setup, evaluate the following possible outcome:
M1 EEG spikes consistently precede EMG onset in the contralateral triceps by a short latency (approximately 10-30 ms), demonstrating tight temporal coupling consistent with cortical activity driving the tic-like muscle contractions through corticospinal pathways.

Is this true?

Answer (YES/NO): YES